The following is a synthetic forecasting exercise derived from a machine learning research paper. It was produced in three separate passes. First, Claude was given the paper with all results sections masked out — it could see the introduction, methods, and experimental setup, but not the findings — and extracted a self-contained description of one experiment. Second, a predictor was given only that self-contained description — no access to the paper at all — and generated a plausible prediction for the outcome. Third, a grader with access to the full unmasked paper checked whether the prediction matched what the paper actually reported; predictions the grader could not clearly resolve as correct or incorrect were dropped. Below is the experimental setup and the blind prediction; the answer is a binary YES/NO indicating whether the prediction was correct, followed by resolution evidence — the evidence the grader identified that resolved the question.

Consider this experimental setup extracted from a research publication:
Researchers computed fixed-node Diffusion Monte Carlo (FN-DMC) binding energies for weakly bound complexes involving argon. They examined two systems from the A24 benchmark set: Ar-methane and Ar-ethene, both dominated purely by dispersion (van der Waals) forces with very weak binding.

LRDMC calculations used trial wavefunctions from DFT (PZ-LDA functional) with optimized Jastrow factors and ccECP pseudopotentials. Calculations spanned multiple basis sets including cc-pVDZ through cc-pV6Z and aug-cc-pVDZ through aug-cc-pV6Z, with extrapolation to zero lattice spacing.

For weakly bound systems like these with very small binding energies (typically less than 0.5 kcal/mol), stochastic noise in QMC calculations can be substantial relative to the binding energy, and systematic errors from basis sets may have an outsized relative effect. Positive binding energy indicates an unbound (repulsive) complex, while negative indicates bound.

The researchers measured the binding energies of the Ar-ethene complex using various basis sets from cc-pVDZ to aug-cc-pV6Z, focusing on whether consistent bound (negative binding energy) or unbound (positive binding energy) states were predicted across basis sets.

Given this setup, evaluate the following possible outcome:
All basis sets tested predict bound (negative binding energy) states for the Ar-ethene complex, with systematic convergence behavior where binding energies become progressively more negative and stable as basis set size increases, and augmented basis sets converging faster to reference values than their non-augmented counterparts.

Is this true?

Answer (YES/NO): NO